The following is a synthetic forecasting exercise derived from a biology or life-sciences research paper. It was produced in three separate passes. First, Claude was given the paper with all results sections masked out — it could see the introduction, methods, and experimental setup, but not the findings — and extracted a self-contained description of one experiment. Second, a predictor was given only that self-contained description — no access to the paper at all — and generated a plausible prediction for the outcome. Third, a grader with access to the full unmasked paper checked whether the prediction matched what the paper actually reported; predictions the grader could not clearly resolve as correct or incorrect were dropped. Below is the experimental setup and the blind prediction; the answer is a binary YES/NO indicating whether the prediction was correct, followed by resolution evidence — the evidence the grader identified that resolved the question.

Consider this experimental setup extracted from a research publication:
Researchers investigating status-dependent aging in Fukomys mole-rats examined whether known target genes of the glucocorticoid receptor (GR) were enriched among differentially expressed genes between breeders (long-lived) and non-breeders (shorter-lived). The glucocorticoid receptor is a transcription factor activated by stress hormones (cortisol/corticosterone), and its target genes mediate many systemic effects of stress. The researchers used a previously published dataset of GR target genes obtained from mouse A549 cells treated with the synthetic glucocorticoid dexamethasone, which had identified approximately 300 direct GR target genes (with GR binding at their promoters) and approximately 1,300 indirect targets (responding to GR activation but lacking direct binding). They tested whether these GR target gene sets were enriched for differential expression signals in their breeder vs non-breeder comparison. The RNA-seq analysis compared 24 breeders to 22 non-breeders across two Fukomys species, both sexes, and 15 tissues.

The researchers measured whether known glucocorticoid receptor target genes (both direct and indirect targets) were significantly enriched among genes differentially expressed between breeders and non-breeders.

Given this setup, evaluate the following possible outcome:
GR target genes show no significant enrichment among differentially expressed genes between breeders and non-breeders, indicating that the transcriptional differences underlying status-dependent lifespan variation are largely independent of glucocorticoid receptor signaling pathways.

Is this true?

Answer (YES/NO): NO